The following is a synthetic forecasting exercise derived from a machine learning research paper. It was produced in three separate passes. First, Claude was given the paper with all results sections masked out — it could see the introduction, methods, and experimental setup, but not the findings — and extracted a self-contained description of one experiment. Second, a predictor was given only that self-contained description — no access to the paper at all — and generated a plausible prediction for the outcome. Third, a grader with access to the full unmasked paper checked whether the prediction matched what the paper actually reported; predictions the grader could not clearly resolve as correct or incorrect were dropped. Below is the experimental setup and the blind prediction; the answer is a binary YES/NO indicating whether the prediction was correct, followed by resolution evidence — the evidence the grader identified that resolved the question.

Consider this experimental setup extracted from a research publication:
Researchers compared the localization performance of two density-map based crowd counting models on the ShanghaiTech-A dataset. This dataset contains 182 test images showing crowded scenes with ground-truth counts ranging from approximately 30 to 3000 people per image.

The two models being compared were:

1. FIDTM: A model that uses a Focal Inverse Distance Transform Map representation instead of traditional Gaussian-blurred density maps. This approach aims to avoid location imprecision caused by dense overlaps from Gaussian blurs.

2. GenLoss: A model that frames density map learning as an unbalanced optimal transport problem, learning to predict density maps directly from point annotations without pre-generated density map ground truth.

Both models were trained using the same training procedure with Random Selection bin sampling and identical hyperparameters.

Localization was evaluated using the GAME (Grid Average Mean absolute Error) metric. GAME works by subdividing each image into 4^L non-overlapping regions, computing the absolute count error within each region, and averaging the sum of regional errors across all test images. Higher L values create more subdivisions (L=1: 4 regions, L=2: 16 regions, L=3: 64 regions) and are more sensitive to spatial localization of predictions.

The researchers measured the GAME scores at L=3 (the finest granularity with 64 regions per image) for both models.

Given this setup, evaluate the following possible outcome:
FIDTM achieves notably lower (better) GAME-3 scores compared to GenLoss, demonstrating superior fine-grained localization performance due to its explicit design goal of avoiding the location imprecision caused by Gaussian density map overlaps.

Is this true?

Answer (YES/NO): YES